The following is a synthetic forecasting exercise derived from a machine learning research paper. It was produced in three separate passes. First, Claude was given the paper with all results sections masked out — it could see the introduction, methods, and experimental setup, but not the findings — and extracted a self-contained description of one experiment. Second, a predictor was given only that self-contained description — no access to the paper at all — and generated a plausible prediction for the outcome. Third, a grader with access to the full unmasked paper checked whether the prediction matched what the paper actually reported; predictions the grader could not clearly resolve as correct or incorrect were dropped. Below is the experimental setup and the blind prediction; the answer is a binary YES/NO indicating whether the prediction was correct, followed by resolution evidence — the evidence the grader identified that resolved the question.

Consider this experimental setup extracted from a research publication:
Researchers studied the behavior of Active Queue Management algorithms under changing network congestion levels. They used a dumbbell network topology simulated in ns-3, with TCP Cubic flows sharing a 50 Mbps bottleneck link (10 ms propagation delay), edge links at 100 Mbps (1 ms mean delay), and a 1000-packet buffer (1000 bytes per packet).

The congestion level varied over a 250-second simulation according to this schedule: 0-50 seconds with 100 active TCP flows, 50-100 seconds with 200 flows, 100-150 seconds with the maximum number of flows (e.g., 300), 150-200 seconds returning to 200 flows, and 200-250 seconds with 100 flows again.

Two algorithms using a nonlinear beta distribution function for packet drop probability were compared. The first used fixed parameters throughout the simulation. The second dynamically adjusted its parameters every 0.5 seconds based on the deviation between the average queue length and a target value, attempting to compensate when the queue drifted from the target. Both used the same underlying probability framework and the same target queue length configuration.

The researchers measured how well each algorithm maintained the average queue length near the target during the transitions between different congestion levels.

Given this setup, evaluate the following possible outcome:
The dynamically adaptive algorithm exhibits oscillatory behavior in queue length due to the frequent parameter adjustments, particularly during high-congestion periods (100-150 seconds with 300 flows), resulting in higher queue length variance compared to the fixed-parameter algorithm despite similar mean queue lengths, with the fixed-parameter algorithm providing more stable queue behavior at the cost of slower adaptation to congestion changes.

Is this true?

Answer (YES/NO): NO